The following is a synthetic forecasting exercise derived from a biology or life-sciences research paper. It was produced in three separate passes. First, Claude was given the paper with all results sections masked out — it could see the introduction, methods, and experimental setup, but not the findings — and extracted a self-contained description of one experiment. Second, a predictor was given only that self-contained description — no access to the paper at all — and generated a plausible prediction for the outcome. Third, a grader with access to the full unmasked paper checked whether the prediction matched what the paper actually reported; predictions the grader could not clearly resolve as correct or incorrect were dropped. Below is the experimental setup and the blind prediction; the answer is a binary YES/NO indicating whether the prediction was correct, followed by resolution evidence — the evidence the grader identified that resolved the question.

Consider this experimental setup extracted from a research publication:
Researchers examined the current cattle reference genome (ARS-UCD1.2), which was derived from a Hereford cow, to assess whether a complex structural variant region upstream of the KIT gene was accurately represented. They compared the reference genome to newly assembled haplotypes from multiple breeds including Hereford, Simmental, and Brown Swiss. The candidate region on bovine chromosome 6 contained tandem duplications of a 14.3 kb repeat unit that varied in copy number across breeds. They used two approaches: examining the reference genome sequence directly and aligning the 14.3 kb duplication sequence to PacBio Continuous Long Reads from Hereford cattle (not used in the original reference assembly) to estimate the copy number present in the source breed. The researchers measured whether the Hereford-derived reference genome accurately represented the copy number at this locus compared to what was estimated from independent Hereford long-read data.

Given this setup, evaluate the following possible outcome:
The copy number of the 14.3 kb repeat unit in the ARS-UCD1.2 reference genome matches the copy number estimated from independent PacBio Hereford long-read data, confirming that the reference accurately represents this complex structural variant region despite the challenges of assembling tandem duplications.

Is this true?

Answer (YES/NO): NO